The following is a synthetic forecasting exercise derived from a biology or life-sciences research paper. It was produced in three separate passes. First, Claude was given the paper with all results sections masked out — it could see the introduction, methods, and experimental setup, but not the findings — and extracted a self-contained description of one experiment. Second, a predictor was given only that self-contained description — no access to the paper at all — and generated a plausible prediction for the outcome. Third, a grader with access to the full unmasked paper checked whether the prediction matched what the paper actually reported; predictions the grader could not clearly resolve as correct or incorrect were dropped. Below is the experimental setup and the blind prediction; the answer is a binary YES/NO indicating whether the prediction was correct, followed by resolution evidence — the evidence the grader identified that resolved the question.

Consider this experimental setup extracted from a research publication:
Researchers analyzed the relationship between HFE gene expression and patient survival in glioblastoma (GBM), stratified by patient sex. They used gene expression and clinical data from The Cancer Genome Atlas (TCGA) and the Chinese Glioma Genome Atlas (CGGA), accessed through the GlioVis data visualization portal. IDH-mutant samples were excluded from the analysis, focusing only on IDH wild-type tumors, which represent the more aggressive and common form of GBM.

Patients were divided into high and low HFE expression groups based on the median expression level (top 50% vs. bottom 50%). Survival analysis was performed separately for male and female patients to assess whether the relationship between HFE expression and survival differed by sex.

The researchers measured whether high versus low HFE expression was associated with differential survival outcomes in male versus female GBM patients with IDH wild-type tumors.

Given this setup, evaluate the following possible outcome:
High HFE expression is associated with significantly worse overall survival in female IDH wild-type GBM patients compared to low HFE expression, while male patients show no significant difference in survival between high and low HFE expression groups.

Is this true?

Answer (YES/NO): YES